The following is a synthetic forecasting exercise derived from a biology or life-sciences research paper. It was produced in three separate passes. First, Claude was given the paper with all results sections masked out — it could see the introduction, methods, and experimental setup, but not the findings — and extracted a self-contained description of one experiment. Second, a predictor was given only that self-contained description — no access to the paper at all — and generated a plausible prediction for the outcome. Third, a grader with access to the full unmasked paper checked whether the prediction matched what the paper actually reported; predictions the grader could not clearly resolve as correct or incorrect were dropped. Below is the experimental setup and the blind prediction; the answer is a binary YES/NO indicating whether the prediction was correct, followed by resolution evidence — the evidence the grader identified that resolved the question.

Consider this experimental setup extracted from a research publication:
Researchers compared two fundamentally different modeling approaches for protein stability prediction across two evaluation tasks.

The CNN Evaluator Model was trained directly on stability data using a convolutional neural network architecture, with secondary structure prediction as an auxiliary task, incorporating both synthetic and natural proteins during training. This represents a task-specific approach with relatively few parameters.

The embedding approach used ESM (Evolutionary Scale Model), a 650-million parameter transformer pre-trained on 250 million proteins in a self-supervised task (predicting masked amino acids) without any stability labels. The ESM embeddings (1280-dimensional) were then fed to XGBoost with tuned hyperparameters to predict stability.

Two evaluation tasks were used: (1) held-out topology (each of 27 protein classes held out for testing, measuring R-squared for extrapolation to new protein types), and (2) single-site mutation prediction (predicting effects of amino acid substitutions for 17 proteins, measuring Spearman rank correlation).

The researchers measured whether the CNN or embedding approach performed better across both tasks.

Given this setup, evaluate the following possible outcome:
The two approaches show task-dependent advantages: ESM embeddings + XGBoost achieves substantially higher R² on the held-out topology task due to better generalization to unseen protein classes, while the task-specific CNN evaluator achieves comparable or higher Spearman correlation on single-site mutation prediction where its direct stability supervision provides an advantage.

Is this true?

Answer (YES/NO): NO